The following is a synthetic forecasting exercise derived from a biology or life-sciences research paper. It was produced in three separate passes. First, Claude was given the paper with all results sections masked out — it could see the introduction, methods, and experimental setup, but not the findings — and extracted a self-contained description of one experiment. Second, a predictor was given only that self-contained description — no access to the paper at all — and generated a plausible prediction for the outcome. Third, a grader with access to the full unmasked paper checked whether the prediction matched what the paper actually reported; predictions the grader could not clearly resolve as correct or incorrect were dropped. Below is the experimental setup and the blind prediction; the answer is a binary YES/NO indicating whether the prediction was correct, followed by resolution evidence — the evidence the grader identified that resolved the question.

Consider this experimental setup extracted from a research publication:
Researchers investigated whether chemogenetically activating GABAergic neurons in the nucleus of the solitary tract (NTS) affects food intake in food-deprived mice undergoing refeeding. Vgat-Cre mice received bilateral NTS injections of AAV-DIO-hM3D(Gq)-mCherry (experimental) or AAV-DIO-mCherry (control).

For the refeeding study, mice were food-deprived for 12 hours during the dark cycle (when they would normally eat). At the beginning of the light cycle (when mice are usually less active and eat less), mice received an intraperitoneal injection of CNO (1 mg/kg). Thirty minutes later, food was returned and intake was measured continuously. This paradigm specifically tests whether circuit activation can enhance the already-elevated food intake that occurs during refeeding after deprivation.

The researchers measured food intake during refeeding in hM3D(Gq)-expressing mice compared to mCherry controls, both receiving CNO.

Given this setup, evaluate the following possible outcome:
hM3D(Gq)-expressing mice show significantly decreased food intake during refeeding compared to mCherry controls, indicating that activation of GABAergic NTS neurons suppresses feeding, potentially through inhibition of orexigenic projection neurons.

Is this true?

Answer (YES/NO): YES